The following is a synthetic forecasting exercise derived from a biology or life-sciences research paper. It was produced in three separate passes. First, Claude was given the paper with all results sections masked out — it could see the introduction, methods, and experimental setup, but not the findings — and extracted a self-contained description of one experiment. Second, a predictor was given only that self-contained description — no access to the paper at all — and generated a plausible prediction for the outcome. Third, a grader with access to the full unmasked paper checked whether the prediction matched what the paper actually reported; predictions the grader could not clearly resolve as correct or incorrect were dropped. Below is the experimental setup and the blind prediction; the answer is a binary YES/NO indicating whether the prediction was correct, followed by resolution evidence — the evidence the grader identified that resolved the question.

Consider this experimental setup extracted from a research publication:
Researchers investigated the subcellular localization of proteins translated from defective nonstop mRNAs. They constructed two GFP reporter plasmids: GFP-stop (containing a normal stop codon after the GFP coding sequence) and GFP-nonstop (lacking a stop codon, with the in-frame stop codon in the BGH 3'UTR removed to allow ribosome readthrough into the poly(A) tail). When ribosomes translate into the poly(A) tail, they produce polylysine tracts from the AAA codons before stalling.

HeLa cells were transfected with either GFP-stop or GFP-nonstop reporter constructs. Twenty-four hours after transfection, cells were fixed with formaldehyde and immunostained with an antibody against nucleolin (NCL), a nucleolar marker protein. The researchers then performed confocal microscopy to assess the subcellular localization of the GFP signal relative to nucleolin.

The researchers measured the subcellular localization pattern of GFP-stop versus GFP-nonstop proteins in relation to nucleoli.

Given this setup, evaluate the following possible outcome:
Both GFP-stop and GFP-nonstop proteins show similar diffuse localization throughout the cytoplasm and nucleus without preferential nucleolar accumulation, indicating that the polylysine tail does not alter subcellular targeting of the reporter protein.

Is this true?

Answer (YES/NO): NO